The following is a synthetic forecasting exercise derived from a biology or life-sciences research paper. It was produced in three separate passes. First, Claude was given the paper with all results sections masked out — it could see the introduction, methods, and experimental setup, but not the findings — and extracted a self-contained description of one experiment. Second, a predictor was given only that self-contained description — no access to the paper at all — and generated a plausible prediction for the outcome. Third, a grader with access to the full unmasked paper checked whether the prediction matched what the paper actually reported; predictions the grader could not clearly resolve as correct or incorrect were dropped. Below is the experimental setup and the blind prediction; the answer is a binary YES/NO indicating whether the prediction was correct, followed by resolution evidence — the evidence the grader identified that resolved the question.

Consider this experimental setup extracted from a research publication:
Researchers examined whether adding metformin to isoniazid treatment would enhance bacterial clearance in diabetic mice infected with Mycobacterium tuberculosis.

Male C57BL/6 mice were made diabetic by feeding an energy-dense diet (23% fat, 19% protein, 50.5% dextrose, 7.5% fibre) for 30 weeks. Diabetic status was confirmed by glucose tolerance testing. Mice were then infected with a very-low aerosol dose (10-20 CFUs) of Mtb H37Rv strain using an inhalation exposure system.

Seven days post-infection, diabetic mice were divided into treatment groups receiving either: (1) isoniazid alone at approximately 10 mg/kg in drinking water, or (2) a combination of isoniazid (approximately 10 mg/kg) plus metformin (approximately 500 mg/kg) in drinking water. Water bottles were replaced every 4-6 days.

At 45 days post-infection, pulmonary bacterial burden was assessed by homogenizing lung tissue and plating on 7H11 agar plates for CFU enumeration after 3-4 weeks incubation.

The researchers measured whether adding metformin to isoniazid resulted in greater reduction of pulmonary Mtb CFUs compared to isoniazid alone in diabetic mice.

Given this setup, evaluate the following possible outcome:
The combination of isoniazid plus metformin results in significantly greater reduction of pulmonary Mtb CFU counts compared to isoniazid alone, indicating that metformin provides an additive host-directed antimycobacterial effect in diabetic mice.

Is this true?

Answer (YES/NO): NO